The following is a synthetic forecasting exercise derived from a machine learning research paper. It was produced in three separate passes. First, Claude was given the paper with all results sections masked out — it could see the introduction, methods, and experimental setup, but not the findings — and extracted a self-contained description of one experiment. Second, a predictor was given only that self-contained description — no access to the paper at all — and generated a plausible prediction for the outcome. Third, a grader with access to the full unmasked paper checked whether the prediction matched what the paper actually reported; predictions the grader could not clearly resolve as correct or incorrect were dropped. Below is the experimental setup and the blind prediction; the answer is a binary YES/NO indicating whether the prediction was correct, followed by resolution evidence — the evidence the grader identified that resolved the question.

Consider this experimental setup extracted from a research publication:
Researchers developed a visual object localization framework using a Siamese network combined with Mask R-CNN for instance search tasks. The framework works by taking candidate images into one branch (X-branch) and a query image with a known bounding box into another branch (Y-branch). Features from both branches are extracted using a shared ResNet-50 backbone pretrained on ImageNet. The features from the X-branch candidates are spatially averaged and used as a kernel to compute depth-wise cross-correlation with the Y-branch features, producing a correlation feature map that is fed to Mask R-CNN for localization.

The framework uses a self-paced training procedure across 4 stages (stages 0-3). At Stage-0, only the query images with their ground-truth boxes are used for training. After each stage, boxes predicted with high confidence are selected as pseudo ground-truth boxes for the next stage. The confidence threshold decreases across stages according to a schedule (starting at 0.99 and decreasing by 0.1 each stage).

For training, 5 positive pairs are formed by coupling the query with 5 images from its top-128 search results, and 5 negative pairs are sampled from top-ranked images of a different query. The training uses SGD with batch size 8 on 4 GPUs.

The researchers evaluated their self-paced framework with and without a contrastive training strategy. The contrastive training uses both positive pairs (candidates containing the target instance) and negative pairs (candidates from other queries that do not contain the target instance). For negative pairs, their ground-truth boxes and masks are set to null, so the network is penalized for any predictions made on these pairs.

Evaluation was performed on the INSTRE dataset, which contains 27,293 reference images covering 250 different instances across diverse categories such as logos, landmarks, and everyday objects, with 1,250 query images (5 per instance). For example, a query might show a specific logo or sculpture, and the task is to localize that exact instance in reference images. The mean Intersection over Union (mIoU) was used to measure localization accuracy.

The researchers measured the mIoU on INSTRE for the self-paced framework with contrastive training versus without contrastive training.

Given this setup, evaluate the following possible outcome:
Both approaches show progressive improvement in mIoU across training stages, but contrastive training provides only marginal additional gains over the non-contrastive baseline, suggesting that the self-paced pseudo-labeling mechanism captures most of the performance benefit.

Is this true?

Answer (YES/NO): NO